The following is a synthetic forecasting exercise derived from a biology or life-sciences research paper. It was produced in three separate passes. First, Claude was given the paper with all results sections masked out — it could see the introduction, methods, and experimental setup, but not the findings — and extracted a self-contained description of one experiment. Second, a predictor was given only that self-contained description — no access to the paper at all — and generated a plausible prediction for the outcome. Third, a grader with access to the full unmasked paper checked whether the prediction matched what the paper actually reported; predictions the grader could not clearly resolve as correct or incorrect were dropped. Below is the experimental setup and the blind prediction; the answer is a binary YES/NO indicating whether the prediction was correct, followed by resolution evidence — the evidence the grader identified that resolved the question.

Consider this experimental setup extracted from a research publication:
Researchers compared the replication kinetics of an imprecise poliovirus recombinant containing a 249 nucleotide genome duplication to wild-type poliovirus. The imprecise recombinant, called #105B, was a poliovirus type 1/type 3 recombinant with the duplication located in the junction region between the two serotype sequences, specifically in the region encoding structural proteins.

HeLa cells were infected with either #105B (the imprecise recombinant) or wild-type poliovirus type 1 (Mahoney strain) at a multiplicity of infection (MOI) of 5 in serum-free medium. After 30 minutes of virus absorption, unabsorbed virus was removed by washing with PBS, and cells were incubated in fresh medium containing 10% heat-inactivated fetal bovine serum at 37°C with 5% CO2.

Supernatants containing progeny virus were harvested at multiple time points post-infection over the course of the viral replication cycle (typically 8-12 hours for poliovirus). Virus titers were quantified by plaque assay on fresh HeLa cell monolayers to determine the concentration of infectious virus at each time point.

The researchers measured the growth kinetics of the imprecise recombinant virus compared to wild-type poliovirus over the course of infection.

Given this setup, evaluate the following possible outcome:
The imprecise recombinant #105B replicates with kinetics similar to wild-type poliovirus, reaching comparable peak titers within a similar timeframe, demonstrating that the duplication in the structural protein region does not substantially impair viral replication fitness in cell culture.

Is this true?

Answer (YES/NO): NO